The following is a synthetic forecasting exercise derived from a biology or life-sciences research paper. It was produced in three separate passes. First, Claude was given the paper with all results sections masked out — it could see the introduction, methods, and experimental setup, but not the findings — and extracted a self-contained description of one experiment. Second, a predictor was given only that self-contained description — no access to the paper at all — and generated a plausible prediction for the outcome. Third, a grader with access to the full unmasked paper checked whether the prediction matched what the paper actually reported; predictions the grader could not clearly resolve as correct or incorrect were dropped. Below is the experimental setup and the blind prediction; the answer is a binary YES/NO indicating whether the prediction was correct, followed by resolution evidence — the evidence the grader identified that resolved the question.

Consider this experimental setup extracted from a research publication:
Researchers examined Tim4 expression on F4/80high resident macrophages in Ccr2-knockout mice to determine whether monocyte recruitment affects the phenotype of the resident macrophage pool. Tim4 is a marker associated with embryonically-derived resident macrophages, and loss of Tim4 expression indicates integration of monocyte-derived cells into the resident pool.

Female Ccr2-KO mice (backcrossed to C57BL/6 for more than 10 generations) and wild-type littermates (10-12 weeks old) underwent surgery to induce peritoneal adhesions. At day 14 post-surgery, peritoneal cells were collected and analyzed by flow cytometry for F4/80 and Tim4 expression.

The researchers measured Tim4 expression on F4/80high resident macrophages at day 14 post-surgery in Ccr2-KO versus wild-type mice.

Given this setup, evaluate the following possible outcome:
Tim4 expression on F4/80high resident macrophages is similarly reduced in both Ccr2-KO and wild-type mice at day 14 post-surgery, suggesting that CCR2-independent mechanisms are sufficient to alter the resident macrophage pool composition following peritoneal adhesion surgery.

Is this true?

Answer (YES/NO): NO